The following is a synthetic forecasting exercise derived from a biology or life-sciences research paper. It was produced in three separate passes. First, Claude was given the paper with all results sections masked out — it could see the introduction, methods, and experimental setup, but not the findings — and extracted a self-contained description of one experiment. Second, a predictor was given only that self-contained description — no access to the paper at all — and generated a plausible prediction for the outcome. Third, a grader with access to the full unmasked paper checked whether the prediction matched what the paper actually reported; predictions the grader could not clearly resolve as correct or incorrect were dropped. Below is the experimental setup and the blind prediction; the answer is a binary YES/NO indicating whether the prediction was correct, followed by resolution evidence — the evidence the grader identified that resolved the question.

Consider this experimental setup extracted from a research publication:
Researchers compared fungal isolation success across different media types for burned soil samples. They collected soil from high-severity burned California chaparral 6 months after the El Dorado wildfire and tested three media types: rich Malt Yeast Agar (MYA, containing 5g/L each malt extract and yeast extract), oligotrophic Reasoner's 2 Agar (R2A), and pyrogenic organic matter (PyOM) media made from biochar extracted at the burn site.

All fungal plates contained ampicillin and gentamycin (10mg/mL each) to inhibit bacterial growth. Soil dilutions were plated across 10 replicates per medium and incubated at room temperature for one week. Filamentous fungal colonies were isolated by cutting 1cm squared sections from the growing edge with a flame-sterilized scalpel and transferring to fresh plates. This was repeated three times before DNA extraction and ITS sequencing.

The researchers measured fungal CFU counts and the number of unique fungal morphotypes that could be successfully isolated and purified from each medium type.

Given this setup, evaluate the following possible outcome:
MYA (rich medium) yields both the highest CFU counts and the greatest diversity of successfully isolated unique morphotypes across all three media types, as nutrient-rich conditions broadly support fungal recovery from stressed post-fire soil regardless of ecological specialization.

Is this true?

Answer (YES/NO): NO